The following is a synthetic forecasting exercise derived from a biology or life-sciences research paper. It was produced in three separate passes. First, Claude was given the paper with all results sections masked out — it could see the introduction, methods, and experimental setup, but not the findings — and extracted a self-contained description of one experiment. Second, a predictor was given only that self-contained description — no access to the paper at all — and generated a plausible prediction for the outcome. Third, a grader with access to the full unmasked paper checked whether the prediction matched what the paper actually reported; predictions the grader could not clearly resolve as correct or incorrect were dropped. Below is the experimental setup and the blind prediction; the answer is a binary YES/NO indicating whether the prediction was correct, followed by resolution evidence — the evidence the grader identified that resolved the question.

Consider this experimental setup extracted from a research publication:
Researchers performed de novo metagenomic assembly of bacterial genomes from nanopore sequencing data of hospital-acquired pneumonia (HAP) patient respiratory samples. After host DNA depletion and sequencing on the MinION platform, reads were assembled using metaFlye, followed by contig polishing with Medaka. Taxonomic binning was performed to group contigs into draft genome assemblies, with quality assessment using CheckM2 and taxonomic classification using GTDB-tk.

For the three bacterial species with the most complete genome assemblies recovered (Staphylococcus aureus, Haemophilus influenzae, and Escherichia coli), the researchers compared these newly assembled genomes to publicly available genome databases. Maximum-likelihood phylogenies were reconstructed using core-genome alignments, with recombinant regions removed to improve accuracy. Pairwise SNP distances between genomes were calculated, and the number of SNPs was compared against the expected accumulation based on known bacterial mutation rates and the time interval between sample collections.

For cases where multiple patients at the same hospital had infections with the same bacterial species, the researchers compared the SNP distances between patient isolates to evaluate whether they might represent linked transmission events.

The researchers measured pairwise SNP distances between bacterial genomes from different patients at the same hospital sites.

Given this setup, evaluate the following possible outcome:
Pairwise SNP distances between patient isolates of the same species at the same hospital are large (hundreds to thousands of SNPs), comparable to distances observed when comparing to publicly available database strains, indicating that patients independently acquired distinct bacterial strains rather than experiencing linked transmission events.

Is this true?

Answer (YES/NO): YES